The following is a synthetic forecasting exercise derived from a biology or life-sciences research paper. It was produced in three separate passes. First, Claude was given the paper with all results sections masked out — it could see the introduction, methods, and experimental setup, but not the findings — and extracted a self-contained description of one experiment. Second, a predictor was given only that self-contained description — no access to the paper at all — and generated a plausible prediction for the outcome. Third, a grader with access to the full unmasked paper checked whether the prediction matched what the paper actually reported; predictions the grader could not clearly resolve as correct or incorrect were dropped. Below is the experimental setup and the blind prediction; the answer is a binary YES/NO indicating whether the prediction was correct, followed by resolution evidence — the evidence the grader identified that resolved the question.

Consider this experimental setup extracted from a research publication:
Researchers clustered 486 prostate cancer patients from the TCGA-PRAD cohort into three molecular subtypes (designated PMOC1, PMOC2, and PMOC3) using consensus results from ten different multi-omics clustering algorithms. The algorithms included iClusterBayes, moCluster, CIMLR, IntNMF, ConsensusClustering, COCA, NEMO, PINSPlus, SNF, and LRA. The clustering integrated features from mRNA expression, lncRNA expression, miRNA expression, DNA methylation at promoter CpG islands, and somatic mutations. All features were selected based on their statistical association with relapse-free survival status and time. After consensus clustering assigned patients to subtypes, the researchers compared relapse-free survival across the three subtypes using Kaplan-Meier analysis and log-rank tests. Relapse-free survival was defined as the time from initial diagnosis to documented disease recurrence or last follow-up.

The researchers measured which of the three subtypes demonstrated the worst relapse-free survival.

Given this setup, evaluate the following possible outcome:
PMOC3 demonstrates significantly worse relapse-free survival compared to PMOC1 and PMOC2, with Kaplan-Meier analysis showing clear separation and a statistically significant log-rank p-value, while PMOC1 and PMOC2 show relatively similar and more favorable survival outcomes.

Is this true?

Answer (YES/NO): NO